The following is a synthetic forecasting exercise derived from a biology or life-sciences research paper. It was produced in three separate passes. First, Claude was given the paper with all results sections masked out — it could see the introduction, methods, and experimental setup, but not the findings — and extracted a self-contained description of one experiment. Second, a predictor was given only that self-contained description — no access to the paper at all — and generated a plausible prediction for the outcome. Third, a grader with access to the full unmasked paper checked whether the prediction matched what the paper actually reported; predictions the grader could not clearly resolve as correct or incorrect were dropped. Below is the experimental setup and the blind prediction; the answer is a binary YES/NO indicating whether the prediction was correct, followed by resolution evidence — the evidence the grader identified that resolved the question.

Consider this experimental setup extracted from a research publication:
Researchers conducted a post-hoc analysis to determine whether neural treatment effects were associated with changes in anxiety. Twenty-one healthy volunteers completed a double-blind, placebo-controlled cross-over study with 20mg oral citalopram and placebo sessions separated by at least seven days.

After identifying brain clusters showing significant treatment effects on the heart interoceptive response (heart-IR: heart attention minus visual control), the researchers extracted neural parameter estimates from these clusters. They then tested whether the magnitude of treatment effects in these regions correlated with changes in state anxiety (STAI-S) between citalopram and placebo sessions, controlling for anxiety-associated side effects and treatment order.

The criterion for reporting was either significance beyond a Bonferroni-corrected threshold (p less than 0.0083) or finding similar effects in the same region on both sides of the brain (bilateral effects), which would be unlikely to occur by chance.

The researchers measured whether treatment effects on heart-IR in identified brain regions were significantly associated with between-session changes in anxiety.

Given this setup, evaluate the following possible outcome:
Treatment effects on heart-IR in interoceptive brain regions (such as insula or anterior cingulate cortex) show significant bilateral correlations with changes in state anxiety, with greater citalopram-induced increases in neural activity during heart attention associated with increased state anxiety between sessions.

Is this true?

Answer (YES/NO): NO